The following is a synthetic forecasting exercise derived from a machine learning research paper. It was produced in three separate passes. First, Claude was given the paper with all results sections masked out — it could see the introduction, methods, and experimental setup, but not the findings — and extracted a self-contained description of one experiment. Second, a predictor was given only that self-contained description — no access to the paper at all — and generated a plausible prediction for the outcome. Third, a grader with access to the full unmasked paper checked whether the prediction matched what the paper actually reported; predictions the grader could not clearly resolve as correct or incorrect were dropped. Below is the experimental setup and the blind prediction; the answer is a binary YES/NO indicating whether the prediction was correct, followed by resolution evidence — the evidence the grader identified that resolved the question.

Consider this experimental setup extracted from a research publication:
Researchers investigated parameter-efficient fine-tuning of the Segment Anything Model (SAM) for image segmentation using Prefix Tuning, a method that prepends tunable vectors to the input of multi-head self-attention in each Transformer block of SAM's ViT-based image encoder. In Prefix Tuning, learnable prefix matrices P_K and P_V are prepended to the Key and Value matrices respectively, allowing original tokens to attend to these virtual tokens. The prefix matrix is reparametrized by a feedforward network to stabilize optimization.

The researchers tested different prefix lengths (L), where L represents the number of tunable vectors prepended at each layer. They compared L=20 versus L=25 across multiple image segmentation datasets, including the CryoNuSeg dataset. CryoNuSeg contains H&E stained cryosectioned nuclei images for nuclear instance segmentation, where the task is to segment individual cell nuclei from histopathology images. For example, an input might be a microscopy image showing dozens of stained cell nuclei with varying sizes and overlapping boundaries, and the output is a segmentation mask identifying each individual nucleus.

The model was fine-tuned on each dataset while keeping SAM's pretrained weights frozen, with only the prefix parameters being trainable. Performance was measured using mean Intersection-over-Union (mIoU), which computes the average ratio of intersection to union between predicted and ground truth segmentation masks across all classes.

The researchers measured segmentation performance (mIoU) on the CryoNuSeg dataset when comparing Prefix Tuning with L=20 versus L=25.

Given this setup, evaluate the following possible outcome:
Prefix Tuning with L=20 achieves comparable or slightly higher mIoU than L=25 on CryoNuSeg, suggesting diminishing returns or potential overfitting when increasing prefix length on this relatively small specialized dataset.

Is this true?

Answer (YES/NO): NO